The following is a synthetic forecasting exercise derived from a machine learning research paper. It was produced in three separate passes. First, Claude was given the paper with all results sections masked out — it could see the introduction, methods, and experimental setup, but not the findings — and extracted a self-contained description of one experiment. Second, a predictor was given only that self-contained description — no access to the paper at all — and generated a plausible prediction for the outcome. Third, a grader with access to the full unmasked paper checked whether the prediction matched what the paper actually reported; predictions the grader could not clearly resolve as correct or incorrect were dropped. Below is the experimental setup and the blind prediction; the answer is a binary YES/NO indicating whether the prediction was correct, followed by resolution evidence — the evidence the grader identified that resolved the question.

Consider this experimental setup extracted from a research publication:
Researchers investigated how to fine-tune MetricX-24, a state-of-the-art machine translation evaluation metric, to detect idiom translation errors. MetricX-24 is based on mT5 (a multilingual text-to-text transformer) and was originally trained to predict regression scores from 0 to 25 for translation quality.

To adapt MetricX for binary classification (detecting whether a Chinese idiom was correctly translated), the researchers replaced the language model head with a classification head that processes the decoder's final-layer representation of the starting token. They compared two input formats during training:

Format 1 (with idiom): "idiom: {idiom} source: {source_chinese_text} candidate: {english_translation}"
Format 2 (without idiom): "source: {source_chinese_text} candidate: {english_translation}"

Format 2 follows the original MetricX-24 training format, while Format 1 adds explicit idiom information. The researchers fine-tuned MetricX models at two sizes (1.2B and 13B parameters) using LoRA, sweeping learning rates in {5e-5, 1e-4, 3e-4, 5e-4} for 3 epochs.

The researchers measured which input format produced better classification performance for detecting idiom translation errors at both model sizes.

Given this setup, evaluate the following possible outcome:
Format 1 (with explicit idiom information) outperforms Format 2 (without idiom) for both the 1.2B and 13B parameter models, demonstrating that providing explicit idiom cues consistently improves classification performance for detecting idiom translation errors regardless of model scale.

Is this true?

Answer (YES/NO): NO